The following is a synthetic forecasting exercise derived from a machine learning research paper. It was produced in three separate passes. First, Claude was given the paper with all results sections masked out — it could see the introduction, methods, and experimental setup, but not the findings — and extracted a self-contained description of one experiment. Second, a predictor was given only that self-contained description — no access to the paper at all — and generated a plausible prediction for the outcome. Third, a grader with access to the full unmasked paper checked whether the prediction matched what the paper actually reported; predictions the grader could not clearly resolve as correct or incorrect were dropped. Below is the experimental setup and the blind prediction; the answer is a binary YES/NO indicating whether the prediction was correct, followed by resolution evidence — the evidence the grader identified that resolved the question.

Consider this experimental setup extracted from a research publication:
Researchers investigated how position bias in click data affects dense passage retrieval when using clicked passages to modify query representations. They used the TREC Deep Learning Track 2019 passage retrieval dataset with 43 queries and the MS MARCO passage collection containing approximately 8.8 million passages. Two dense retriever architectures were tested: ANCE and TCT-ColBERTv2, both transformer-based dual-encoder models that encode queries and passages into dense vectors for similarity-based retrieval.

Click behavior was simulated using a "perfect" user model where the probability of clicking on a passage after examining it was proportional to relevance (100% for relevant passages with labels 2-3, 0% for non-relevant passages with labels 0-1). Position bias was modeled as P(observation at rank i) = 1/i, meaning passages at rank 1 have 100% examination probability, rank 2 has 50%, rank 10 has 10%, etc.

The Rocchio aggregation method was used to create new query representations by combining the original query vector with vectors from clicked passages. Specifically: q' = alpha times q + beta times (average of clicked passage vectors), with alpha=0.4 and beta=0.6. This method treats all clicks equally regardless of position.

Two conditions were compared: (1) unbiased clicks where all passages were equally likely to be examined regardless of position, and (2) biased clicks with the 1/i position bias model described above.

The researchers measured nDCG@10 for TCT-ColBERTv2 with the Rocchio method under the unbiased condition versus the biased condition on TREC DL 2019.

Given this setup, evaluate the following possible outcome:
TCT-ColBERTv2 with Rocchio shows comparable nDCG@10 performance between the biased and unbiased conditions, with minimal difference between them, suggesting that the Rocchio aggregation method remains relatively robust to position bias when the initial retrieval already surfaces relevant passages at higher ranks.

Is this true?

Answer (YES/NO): NO